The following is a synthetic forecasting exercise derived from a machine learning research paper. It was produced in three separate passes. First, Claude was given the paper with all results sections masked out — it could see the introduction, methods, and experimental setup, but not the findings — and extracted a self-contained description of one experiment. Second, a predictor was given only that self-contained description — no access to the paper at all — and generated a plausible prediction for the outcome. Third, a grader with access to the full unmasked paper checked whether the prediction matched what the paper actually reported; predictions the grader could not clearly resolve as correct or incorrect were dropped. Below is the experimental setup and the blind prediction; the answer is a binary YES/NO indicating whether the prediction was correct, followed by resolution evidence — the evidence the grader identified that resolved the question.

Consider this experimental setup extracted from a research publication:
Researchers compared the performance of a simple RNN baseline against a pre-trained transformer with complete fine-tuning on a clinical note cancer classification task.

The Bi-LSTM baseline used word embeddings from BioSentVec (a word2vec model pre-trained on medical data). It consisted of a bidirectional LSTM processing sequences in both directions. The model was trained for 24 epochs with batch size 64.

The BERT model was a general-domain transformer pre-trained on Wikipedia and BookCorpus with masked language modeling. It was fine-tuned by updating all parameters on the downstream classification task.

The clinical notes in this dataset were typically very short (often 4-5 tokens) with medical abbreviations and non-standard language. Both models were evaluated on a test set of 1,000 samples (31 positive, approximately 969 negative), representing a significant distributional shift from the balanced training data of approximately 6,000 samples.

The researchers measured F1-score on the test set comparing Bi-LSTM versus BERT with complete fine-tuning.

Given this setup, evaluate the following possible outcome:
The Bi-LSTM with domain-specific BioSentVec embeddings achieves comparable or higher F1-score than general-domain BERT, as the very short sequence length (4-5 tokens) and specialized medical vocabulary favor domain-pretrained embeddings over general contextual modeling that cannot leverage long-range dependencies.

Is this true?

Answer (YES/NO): YES